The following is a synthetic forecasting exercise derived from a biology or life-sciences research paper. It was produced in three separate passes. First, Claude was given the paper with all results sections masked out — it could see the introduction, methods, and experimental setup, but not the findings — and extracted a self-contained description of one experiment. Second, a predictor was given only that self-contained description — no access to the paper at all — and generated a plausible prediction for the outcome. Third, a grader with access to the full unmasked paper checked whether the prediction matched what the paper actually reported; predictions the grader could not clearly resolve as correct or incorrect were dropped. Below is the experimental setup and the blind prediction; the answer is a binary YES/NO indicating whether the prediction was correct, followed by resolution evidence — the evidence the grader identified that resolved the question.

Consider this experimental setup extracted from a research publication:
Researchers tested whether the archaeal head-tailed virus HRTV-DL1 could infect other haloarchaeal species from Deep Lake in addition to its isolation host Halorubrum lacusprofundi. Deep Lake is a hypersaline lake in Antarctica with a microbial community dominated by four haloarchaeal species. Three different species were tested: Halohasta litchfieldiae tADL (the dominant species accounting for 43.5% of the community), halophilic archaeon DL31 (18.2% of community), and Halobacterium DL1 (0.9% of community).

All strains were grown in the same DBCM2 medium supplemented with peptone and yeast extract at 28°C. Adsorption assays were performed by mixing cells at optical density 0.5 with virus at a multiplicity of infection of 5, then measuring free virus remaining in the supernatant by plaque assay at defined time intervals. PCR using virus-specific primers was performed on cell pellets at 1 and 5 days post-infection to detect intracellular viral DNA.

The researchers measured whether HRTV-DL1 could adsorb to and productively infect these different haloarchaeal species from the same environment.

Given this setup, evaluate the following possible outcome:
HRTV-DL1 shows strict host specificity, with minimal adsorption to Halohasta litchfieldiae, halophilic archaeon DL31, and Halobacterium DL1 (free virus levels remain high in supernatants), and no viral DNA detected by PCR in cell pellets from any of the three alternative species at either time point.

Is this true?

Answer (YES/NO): YES